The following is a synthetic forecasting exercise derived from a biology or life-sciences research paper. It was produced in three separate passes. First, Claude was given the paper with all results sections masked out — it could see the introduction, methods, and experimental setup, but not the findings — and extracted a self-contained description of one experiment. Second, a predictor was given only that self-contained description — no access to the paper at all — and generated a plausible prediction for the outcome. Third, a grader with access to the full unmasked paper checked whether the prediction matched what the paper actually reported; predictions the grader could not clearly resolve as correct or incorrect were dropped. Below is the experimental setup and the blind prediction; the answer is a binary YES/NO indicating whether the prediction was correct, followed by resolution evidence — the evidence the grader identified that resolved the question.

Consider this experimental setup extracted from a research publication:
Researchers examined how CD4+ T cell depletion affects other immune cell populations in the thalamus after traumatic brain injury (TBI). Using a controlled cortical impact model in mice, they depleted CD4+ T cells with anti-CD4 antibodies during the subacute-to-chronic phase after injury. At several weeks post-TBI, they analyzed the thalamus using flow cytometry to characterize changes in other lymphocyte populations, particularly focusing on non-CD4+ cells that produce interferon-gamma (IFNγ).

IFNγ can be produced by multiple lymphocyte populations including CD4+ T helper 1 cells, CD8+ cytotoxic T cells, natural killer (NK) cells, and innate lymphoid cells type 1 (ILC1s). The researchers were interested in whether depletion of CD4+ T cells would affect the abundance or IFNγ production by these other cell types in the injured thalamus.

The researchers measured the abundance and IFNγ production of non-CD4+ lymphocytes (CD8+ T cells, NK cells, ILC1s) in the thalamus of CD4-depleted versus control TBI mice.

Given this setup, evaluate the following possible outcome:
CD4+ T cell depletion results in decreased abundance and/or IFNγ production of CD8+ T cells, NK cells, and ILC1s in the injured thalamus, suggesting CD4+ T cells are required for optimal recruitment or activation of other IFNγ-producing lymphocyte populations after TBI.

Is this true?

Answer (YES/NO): NO